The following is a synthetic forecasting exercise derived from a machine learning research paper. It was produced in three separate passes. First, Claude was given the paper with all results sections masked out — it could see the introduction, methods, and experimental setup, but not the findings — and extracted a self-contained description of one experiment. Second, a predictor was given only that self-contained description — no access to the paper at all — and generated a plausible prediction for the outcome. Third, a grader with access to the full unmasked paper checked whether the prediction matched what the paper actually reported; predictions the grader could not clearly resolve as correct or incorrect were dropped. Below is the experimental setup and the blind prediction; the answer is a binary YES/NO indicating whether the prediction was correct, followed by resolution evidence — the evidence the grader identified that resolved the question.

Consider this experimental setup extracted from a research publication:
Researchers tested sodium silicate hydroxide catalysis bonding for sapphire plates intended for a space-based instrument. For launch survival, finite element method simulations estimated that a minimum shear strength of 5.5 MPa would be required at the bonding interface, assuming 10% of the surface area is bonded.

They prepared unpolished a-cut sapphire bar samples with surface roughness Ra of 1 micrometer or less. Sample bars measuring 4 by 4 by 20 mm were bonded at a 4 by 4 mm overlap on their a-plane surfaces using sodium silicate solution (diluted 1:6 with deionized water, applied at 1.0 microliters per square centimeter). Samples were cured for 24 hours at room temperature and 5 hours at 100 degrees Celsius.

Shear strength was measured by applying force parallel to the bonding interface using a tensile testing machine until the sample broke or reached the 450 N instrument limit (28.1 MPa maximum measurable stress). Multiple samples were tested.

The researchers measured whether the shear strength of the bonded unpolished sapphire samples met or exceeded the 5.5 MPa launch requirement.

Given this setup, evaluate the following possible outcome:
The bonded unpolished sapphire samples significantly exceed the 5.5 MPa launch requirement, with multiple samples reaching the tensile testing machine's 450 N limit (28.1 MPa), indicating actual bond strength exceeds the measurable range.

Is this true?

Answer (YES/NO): NO